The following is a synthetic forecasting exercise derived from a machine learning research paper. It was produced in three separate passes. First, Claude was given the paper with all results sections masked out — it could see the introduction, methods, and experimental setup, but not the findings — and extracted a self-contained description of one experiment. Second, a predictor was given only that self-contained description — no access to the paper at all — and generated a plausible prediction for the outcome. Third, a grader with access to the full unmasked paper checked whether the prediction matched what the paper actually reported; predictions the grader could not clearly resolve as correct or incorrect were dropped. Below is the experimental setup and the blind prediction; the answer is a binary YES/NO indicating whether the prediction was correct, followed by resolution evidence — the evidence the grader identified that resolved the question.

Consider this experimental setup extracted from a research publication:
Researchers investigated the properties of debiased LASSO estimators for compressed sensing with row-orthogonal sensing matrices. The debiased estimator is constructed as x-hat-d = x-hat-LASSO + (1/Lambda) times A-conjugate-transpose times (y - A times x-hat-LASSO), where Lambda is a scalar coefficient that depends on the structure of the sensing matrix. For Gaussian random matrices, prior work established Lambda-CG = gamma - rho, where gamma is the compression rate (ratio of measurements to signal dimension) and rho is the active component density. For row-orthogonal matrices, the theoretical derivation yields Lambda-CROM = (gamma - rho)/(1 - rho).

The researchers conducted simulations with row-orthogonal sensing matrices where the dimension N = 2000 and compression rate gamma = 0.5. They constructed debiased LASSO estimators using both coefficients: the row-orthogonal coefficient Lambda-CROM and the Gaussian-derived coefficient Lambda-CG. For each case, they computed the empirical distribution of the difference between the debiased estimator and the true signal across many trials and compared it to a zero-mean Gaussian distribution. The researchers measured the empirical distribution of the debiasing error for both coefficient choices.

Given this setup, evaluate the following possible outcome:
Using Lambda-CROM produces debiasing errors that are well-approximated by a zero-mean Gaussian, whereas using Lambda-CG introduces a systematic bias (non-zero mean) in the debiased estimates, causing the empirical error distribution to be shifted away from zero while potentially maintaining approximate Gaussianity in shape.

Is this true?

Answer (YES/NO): NO